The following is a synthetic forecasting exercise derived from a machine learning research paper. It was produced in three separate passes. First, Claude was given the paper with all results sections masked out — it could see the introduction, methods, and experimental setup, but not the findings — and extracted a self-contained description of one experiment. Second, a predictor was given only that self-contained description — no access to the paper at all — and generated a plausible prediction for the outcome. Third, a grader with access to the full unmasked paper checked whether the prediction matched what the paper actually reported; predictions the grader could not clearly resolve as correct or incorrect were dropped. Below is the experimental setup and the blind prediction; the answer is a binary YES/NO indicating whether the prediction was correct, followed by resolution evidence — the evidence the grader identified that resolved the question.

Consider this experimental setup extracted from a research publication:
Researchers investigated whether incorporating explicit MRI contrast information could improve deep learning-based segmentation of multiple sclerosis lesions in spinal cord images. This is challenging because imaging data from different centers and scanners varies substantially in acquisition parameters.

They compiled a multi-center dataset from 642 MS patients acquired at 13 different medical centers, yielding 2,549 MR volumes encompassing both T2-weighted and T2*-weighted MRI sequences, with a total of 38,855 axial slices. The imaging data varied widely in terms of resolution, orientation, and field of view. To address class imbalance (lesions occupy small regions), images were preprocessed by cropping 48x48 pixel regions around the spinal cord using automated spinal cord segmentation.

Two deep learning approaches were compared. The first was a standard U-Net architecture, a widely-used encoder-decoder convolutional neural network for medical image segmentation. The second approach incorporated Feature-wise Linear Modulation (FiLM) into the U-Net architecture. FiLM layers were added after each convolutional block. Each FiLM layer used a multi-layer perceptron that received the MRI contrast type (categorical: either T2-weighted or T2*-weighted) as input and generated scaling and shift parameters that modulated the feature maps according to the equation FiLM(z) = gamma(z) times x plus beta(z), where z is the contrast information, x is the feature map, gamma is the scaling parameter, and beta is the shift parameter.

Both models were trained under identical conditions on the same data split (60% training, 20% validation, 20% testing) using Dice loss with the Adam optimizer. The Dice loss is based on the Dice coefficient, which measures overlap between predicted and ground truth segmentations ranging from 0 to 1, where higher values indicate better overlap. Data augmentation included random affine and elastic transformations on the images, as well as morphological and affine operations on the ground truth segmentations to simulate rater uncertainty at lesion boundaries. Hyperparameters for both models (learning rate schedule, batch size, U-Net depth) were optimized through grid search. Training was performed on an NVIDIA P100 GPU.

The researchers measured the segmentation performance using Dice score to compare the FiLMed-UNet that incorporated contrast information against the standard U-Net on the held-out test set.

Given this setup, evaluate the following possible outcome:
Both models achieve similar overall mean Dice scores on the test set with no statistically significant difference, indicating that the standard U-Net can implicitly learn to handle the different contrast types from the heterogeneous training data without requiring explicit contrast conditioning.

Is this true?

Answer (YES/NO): YES